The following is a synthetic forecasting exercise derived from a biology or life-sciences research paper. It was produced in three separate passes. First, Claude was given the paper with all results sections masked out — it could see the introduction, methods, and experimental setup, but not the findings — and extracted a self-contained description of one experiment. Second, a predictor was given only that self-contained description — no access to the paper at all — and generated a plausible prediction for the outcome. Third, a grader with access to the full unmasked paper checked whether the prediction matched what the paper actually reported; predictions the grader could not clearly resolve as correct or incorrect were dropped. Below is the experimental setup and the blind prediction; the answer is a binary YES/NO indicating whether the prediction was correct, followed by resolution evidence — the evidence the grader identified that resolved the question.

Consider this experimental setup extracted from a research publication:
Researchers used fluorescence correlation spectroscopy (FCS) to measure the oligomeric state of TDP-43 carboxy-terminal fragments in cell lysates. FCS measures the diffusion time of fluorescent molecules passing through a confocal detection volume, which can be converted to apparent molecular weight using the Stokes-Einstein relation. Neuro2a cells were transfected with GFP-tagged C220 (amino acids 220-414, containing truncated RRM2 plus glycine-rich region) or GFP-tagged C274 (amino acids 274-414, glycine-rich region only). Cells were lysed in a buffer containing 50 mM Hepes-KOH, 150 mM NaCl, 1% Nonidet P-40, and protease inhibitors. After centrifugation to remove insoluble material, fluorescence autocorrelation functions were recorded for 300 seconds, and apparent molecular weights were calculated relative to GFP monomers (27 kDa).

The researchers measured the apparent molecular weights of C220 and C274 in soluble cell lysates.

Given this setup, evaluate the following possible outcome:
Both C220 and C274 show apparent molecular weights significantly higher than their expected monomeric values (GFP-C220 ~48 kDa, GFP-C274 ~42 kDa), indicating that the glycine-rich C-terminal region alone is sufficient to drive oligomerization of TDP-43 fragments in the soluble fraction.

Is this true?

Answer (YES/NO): NO